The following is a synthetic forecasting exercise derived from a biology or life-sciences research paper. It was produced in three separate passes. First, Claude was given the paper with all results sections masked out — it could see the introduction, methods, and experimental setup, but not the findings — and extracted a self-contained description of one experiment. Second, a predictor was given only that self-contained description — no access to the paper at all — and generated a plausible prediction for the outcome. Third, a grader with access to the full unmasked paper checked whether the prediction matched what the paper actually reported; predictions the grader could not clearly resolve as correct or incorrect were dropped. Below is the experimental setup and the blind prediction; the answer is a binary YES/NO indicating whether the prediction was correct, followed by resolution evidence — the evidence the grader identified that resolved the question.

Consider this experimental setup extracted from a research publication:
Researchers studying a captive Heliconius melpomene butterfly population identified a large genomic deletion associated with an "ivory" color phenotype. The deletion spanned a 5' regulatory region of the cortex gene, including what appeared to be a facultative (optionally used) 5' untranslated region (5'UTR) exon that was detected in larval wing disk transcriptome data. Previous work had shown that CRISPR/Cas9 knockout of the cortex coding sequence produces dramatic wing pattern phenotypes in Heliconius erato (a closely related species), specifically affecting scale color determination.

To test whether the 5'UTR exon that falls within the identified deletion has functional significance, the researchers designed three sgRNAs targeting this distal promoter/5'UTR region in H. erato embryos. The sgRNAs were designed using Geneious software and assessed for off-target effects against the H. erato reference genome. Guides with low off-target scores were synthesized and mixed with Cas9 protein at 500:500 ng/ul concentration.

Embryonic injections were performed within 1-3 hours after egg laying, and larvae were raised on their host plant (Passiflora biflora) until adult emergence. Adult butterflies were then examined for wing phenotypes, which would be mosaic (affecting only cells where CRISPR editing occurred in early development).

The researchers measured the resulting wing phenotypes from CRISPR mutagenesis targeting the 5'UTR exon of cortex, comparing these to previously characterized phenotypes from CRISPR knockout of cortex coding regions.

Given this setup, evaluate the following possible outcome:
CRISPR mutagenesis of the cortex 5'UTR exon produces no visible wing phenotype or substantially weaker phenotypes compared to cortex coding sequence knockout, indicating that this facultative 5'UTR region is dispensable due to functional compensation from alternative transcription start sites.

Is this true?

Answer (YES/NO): NO